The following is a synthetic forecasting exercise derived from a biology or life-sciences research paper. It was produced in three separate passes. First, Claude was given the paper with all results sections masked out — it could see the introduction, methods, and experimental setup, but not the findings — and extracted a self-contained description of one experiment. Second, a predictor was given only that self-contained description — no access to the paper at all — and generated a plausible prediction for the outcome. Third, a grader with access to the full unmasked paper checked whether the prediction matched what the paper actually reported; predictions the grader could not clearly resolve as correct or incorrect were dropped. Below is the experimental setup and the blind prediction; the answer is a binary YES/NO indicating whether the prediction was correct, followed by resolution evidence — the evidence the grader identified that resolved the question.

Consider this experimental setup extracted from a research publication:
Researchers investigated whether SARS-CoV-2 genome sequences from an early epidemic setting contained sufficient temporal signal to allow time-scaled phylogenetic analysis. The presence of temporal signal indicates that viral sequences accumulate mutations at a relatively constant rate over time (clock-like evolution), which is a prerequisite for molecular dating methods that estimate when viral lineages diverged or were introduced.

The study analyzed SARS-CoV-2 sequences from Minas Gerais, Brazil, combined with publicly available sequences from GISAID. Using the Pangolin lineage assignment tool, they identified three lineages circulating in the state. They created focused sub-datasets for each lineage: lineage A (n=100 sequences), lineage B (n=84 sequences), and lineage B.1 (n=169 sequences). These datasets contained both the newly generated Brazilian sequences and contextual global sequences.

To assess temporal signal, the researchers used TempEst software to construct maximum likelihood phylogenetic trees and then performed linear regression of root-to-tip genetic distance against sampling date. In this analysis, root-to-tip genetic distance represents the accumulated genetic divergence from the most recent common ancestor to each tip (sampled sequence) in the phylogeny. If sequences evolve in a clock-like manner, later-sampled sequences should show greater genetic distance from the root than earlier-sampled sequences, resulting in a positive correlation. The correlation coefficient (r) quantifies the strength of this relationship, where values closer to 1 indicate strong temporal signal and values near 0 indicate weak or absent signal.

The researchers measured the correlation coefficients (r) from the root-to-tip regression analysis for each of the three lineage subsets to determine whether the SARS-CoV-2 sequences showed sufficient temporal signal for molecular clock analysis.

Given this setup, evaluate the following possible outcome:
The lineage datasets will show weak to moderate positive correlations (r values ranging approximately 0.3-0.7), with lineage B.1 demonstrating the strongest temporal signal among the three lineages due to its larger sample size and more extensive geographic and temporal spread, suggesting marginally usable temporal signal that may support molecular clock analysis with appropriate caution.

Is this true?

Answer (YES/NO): NO